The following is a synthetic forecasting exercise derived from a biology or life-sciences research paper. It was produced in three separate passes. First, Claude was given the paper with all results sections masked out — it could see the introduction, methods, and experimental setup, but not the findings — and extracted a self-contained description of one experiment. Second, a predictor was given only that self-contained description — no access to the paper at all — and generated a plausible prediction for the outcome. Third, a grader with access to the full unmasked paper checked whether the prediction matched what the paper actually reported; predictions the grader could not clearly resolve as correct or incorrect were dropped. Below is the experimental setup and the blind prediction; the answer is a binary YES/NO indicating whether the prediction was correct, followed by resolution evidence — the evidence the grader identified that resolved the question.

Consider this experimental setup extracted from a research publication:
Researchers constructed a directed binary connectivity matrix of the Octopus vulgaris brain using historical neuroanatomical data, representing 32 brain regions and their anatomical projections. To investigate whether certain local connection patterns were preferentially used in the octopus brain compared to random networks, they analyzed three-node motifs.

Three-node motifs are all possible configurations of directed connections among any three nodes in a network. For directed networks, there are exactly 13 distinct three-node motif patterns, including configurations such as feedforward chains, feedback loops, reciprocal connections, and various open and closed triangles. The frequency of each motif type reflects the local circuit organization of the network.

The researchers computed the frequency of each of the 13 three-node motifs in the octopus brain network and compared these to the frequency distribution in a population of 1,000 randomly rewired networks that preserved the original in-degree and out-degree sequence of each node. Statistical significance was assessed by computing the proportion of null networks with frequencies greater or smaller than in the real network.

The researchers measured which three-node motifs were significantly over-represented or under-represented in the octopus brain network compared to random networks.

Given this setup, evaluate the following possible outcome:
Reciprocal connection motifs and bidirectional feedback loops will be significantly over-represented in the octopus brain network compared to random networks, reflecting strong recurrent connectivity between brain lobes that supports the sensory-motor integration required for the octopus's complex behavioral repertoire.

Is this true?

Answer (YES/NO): YES